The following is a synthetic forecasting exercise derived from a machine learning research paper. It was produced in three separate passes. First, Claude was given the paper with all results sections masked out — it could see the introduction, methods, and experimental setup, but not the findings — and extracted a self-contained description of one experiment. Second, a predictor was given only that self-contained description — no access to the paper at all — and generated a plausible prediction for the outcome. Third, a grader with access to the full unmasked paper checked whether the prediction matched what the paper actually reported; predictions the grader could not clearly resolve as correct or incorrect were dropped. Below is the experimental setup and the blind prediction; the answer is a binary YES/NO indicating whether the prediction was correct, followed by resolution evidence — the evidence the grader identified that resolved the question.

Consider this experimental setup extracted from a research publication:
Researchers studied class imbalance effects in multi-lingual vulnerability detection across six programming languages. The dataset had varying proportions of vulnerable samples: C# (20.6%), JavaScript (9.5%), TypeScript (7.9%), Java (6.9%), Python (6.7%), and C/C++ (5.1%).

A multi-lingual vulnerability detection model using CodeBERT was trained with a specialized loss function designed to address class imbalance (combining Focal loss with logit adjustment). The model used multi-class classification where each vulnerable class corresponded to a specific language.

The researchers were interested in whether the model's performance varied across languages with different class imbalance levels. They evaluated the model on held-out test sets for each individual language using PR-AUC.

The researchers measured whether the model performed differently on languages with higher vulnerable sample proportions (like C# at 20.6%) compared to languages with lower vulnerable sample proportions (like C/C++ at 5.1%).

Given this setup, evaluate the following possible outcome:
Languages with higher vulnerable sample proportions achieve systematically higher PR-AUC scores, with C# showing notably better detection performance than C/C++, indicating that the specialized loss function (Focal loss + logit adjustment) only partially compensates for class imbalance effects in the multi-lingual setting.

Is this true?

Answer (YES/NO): NO